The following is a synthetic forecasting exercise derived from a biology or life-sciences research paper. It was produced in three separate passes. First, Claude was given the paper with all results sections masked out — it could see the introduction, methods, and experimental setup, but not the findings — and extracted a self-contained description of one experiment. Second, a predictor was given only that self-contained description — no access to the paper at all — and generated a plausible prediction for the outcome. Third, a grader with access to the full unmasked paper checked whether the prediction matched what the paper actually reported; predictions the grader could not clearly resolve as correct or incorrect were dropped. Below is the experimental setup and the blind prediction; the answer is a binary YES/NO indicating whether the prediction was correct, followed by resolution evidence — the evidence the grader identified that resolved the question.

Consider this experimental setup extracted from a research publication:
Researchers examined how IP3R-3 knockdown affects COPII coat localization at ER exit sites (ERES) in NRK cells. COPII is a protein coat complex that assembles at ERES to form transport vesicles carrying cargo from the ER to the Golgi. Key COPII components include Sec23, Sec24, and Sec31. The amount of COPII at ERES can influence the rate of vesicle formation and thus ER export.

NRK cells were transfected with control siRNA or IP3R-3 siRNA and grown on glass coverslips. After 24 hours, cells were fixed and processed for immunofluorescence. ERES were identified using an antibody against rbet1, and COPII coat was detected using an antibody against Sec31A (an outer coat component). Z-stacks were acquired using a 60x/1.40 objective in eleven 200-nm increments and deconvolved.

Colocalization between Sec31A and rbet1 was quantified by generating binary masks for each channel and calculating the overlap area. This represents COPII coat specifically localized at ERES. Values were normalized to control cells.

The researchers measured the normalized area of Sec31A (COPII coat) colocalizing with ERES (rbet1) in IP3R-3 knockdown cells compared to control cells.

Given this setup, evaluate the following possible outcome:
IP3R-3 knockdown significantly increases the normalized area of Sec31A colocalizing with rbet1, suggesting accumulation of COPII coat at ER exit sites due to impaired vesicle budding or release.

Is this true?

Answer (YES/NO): NO